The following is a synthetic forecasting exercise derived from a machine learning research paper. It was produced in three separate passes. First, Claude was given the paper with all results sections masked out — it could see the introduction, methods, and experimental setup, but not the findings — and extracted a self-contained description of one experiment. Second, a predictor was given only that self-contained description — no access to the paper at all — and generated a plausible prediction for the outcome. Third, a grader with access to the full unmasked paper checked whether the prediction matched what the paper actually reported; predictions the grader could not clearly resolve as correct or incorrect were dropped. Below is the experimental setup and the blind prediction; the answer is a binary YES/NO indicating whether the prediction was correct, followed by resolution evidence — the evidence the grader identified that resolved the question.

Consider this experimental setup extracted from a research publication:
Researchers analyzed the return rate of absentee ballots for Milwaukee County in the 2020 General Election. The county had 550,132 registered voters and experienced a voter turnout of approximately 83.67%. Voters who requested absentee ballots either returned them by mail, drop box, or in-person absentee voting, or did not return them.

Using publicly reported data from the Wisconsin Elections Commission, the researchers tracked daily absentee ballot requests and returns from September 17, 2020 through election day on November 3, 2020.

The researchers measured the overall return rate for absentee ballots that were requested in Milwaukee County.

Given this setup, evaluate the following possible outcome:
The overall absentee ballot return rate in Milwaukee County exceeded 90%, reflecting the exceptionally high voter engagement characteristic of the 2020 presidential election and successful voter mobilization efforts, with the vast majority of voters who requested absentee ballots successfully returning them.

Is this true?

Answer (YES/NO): YES